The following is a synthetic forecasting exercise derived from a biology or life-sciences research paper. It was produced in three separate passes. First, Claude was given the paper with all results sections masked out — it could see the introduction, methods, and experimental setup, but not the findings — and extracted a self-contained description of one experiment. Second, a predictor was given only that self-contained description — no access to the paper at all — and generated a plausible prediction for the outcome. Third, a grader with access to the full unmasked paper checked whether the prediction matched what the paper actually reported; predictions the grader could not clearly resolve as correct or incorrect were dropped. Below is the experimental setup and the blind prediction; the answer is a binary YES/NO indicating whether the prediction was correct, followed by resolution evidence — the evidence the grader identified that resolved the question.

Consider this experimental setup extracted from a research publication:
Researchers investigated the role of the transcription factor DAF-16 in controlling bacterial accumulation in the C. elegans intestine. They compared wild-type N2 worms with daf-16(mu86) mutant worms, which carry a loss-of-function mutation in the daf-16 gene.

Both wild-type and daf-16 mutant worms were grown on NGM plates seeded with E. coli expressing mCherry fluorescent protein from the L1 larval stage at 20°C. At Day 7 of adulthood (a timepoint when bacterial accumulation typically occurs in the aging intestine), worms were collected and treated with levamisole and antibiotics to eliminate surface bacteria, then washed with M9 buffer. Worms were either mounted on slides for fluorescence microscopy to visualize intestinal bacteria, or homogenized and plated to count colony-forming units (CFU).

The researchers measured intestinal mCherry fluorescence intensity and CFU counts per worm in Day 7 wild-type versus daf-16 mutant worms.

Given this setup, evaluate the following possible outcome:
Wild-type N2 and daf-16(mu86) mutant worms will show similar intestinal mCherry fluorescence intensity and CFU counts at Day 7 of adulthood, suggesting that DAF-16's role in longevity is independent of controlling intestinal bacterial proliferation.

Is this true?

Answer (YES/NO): NO